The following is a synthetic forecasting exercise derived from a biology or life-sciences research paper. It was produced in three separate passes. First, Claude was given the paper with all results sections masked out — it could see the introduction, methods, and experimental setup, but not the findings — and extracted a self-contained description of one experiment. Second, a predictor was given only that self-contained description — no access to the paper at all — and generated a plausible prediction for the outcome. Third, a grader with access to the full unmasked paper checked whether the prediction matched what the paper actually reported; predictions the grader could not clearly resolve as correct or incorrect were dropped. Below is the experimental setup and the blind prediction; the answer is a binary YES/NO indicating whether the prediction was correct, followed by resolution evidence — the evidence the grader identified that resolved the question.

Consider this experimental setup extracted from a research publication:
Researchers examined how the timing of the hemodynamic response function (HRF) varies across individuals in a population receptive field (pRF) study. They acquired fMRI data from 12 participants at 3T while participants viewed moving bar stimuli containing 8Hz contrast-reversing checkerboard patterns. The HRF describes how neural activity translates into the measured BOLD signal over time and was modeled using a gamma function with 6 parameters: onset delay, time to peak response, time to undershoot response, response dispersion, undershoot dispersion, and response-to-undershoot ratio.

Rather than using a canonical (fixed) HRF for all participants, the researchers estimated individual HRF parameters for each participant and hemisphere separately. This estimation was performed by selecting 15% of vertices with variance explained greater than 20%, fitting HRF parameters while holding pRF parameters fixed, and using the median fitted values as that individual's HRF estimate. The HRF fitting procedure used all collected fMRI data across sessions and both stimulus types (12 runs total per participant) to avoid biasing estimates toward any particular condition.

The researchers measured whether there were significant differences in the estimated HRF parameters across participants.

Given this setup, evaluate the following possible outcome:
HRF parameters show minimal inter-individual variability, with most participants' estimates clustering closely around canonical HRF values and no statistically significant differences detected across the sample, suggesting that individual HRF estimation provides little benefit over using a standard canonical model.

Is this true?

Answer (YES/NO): NO